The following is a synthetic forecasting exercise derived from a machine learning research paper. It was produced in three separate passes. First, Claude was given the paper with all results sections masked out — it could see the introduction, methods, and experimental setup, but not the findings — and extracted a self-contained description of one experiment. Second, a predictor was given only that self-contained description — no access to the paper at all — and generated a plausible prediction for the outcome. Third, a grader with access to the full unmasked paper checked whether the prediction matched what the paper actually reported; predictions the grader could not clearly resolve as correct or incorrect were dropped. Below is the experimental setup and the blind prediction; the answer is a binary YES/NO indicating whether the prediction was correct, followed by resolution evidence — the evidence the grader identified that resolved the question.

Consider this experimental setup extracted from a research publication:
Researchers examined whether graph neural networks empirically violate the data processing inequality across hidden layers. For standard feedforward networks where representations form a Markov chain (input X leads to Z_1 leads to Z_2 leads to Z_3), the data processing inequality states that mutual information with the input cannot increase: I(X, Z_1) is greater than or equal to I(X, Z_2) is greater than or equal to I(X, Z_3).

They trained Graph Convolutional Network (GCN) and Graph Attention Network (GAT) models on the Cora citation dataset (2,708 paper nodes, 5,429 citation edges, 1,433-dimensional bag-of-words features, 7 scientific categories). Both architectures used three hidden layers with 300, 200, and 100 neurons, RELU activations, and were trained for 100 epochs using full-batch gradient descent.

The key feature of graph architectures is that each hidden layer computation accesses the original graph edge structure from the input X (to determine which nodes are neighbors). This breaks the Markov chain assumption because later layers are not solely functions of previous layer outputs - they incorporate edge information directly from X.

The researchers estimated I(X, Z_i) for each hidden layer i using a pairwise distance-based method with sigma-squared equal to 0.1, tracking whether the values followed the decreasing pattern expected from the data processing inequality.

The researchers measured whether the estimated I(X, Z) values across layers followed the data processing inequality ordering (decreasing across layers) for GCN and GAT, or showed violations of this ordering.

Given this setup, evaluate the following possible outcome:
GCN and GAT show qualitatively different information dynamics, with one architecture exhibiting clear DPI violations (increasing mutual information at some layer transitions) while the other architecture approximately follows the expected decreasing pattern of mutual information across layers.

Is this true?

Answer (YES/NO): NO